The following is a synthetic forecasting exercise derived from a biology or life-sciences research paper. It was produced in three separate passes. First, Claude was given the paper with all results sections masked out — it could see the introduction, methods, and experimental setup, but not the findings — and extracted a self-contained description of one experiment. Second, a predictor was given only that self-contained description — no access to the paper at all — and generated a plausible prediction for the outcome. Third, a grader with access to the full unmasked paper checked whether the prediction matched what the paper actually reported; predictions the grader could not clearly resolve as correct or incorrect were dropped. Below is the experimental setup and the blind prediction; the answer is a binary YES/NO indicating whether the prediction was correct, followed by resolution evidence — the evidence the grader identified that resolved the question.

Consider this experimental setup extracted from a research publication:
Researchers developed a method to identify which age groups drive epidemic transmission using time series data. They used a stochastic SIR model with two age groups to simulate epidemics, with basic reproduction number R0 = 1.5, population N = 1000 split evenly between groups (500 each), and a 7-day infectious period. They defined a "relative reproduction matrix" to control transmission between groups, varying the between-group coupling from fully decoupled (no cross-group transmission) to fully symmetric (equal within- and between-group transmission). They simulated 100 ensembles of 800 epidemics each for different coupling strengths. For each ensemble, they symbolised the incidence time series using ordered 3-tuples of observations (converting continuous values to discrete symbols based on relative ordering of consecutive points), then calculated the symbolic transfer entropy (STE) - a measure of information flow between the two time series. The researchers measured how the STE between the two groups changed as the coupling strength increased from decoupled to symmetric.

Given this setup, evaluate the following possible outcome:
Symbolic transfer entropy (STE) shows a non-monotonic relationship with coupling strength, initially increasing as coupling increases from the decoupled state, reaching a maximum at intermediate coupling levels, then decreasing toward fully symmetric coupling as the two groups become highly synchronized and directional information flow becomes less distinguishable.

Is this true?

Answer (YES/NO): NO